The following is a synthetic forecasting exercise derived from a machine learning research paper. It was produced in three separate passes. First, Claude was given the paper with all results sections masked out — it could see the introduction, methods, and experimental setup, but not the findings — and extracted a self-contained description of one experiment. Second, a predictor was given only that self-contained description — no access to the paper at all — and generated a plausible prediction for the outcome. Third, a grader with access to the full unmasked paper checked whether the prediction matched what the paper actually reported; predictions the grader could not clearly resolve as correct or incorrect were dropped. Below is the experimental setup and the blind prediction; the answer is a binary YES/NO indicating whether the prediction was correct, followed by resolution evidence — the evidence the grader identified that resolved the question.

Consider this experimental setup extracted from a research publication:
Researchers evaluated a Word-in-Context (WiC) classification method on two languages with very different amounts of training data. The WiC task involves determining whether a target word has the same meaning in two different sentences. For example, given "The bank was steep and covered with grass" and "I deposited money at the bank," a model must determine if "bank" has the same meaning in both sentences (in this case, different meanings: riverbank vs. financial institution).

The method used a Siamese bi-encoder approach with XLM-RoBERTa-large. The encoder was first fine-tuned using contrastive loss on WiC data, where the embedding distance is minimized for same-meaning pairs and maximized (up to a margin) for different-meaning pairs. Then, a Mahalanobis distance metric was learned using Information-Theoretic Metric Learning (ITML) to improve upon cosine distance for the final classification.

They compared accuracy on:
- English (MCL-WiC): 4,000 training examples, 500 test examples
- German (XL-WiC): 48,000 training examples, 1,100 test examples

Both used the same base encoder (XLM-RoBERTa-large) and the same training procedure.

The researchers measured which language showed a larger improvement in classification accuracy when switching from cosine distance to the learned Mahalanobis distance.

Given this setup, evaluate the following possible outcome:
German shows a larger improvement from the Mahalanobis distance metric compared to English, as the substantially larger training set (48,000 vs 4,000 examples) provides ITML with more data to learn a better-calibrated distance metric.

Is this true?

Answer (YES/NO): NO